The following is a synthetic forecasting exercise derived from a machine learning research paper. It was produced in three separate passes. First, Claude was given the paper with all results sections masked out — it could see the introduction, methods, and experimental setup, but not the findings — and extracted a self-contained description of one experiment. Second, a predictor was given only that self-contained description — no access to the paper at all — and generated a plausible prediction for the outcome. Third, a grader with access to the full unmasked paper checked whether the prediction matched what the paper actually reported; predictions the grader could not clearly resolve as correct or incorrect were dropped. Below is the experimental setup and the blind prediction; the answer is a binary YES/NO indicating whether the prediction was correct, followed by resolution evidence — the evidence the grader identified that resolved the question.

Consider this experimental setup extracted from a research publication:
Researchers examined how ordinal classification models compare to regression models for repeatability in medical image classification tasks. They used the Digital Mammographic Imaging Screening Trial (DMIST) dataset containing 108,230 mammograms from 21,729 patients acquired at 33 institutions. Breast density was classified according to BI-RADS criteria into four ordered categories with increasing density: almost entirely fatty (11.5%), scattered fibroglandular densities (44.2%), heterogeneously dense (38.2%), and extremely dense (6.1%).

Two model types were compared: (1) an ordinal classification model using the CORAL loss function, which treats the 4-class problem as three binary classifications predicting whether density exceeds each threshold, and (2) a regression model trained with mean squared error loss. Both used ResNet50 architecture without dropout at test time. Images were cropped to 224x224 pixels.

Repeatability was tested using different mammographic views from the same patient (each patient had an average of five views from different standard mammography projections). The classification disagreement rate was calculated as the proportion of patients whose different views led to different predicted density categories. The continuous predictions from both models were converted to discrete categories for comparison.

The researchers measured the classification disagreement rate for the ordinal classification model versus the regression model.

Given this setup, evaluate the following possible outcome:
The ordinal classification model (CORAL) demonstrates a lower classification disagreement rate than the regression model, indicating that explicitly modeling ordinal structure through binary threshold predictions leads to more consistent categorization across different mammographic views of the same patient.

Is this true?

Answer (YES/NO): NO